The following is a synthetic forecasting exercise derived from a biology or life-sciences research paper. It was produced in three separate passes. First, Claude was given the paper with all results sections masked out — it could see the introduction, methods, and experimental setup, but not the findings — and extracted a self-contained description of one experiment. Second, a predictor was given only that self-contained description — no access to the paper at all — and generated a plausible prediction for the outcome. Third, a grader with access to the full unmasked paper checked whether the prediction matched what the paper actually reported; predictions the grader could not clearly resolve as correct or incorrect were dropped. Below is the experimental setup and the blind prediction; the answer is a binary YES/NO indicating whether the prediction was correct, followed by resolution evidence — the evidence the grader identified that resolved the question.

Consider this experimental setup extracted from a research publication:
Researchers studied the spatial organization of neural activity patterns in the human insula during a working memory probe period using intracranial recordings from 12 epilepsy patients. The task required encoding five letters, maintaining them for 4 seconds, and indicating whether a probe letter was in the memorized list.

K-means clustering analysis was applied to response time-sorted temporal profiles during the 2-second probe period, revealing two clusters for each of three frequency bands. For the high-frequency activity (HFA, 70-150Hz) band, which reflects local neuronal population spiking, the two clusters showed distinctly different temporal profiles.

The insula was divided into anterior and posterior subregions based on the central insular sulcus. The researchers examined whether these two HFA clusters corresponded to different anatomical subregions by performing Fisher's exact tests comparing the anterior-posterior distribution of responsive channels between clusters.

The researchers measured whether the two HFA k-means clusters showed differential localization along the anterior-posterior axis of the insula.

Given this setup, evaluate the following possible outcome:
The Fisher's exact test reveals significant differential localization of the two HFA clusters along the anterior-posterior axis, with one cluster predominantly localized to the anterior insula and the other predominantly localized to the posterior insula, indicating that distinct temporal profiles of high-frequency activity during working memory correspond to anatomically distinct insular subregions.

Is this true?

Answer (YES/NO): YES